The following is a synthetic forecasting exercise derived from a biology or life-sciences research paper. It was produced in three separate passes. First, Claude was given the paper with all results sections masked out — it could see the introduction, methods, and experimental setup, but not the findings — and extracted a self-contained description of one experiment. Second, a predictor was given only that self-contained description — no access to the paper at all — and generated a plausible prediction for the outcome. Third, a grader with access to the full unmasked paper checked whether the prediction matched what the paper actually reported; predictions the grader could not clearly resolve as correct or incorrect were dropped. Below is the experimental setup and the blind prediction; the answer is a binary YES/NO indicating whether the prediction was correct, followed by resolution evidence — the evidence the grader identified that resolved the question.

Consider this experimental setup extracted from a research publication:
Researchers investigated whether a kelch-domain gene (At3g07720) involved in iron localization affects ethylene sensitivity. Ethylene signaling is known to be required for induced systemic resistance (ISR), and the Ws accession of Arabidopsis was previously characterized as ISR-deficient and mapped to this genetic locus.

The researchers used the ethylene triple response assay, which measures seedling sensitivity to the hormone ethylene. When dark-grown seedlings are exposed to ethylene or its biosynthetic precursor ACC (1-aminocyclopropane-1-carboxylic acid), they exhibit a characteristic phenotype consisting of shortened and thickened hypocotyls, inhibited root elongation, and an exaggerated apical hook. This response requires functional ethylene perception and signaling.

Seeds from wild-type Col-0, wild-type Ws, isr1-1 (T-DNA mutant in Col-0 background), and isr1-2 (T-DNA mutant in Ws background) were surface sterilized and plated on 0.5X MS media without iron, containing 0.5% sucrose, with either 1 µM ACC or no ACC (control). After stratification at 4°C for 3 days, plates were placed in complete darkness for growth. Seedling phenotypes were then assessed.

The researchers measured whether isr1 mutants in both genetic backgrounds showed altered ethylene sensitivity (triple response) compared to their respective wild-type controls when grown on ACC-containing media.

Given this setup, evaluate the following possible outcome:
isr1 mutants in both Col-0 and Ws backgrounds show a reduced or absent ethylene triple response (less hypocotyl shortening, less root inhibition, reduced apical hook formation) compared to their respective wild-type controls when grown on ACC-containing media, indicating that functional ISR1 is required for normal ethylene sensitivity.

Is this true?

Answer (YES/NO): NO